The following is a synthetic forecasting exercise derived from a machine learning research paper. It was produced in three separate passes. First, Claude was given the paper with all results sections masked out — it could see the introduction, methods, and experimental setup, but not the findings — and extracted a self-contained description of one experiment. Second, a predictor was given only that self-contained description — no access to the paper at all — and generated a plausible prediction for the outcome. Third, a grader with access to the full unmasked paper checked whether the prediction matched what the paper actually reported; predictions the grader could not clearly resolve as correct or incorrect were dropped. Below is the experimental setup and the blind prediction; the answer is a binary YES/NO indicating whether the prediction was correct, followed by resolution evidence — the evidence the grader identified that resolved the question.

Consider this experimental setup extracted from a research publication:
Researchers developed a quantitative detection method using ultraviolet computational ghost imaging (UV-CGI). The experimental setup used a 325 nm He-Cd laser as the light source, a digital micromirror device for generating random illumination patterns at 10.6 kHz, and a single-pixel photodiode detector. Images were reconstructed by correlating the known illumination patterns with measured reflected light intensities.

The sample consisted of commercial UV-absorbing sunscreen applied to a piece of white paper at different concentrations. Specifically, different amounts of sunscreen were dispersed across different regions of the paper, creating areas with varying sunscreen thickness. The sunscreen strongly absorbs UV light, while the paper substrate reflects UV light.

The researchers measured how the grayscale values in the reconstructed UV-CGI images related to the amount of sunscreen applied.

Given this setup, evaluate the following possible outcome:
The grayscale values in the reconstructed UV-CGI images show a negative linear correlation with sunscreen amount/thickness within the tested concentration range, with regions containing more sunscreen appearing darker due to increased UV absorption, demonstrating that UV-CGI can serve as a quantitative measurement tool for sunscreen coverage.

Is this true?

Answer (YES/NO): NO